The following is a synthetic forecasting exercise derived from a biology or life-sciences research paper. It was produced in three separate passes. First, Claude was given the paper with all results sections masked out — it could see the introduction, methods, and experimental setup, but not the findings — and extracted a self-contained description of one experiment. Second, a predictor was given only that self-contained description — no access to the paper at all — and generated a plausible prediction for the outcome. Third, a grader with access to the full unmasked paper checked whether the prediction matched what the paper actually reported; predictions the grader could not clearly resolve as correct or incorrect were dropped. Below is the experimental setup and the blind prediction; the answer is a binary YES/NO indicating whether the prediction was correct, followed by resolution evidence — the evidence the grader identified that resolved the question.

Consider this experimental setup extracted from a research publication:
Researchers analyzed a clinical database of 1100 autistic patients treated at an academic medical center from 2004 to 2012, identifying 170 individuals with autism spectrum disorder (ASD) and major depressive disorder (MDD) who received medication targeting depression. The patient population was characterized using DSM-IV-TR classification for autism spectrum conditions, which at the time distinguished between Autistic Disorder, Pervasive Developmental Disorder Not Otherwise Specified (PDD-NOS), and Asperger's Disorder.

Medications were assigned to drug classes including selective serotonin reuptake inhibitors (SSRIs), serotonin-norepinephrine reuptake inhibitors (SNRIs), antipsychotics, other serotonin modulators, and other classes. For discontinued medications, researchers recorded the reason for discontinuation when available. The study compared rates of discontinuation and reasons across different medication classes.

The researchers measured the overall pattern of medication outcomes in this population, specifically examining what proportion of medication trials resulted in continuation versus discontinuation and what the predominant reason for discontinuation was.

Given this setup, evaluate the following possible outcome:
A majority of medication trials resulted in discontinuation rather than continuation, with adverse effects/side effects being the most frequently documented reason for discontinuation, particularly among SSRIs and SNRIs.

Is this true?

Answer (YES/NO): NO